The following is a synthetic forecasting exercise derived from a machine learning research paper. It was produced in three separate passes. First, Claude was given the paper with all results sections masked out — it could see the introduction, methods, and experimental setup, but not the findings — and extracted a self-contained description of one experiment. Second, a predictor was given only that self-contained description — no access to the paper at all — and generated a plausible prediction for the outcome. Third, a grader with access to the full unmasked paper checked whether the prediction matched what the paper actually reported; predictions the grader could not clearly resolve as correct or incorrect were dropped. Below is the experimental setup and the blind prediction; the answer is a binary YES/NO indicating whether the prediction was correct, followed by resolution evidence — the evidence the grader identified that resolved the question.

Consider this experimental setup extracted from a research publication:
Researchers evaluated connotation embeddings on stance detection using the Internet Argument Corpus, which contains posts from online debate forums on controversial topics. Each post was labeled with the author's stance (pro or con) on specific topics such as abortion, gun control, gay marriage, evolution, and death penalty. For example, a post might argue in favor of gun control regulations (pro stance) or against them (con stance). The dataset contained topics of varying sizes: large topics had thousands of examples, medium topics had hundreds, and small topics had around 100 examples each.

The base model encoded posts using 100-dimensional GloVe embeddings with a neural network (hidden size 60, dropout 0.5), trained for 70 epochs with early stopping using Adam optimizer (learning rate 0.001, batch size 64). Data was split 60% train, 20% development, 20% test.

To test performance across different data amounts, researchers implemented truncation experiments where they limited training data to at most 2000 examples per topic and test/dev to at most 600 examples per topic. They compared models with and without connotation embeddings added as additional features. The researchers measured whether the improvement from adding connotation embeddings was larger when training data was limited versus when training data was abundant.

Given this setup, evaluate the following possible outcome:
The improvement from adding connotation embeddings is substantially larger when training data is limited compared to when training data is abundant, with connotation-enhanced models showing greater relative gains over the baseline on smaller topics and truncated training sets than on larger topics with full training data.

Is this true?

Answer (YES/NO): YES